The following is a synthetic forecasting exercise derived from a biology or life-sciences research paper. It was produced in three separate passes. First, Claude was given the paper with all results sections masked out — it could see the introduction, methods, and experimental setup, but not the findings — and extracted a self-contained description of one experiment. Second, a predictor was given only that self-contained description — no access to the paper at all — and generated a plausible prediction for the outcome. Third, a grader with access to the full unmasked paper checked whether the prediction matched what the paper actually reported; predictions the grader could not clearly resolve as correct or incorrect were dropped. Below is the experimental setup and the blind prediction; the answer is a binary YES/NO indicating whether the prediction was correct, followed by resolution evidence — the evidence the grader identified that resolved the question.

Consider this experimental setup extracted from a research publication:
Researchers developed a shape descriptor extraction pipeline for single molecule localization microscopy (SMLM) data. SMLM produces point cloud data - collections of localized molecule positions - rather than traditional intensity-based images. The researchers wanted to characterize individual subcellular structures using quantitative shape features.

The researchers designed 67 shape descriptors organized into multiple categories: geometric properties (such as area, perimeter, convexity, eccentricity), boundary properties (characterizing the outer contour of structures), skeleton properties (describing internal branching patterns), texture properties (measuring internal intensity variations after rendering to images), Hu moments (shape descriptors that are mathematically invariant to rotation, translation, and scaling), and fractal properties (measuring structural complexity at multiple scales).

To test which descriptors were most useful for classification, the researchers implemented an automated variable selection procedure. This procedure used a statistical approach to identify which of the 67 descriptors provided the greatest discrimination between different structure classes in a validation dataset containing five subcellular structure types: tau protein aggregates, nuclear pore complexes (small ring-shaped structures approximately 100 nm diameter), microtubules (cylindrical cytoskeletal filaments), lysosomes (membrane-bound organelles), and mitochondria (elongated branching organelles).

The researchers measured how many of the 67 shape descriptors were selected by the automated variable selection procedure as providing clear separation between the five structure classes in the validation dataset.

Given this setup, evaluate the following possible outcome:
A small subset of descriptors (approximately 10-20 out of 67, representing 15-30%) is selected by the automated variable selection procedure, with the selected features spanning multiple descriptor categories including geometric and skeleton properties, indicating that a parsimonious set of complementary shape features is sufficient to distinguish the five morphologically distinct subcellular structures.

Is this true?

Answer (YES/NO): NO